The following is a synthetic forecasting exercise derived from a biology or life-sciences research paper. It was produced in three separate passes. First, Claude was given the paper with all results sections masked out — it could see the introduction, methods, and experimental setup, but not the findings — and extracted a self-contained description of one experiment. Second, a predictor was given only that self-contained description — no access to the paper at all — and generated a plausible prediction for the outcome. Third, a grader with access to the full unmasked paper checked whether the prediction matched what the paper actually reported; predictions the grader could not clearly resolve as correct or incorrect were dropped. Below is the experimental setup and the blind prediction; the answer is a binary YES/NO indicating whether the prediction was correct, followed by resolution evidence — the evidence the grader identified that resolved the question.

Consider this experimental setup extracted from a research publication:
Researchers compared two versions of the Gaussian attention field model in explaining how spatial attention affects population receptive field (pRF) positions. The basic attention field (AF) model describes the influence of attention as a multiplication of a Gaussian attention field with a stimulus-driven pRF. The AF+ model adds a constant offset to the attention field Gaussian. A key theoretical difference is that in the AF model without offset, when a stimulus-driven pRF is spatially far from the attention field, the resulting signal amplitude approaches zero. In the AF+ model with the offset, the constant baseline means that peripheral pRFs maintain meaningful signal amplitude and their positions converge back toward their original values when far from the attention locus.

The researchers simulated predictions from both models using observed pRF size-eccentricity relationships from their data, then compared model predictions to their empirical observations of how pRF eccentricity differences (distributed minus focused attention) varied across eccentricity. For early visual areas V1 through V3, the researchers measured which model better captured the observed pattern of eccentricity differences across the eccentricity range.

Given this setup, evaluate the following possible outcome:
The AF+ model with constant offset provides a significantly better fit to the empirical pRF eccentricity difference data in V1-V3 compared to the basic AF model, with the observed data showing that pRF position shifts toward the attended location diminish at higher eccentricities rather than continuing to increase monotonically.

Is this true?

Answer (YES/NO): YES